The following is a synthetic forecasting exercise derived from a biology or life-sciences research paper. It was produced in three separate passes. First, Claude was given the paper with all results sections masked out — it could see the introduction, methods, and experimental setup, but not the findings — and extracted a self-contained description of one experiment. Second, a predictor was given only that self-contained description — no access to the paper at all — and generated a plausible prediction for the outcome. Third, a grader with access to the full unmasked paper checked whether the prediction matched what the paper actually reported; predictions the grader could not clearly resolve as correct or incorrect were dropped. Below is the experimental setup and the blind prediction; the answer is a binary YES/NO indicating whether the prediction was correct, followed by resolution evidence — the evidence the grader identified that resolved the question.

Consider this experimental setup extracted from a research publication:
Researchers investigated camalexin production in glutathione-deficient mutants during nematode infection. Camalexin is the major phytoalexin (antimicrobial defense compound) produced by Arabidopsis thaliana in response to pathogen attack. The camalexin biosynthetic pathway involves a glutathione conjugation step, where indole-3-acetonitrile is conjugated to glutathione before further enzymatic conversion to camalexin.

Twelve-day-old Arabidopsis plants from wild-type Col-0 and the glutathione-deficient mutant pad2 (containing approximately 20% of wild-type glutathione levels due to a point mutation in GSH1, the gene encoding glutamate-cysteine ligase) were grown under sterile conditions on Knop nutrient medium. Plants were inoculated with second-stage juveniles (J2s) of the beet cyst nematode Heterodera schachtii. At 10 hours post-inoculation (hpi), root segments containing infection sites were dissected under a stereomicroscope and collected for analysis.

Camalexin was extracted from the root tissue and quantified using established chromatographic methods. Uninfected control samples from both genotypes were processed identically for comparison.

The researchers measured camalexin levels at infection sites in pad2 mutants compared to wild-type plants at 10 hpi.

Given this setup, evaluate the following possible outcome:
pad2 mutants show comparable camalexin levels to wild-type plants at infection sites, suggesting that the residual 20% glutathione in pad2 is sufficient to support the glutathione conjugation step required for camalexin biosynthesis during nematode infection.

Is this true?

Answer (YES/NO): YES